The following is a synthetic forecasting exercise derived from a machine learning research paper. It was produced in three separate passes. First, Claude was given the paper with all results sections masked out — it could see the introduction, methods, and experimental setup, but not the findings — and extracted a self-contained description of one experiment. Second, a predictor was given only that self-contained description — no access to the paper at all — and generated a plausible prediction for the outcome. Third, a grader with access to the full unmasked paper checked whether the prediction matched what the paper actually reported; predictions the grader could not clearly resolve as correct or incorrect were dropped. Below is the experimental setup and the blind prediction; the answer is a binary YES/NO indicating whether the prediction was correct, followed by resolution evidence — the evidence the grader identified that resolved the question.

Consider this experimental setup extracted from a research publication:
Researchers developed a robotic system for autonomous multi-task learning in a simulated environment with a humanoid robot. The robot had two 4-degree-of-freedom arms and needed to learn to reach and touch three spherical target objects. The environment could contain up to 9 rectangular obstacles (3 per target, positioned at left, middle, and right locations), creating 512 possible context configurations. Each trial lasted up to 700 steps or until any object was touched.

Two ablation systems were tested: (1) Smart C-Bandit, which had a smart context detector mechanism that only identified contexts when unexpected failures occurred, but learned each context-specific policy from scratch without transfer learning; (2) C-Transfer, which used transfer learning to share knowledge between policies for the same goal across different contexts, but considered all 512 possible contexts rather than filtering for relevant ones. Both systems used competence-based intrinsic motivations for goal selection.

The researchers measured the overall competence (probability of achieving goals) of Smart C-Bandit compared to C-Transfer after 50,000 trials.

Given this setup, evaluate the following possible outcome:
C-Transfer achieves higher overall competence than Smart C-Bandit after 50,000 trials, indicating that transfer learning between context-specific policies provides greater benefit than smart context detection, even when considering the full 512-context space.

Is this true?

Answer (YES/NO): YES